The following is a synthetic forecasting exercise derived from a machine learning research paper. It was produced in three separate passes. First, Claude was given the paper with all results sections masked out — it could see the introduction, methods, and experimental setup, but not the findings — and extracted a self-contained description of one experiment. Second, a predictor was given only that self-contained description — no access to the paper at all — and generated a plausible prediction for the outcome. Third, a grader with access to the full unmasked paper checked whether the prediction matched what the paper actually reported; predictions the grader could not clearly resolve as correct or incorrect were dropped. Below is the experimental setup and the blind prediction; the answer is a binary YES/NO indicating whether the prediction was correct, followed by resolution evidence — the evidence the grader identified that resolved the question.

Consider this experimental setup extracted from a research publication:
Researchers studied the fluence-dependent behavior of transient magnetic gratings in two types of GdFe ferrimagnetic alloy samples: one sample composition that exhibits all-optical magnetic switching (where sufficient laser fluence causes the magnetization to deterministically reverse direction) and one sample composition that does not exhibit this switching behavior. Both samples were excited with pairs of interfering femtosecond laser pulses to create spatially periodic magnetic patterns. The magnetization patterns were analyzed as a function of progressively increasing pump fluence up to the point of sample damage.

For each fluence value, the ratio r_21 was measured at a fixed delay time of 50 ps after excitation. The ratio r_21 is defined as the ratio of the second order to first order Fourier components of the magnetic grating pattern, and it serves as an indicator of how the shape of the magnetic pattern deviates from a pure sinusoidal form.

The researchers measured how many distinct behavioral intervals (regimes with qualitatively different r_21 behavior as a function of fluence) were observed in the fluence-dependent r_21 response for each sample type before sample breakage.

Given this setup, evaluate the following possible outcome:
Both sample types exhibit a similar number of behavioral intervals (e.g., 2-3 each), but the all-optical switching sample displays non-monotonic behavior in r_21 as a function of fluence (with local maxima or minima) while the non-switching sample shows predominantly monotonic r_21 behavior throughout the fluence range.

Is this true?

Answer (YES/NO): NO